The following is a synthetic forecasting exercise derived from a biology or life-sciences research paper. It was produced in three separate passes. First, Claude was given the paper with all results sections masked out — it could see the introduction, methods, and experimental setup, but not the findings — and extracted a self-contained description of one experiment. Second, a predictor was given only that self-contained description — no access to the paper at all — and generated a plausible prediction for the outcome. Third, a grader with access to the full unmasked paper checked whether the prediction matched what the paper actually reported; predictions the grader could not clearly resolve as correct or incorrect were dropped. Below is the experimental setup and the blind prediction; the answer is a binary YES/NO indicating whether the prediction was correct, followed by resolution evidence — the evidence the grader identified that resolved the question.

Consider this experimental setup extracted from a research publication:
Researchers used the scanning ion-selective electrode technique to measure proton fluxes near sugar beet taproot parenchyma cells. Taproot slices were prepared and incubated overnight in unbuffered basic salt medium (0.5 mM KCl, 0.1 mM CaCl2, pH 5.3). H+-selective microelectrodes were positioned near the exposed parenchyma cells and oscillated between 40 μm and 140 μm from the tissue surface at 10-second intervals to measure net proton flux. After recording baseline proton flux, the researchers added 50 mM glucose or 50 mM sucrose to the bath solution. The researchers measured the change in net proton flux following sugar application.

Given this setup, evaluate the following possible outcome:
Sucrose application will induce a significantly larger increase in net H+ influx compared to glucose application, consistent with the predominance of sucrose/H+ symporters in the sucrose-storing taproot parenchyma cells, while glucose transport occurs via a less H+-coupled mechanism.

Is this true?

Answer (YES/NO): NO